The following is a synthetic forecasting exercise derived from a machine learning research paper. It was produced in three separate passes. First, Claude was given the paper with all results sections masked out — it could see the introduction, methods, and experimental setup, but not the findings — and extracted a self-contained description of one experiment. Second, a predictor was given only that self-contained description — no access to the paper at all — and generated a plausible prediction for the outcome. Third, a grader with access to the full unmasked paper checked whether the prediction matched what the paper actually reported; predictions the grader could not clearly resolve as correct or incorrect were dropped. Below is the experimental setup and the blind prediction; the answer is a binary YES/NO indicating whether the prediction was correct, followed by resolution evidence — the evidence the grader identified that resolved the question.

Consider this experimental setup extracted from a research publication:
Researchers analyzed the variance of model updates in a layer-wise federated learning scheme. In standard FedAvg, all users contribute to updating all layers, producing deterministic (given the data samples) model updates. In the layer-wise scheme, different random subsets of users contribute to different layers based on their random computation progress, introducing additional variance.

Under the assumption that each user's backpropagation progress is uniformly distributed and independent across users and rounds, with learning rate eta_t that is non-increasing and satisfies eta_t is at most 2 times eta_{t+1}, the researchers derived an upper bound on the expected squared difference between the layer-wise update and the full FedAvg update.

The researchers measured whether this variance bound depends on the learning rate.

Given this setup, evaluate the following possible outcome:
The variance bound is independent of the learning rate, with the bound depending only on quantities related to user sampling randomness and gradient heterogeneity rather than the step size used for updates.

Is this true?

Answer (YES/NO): NO